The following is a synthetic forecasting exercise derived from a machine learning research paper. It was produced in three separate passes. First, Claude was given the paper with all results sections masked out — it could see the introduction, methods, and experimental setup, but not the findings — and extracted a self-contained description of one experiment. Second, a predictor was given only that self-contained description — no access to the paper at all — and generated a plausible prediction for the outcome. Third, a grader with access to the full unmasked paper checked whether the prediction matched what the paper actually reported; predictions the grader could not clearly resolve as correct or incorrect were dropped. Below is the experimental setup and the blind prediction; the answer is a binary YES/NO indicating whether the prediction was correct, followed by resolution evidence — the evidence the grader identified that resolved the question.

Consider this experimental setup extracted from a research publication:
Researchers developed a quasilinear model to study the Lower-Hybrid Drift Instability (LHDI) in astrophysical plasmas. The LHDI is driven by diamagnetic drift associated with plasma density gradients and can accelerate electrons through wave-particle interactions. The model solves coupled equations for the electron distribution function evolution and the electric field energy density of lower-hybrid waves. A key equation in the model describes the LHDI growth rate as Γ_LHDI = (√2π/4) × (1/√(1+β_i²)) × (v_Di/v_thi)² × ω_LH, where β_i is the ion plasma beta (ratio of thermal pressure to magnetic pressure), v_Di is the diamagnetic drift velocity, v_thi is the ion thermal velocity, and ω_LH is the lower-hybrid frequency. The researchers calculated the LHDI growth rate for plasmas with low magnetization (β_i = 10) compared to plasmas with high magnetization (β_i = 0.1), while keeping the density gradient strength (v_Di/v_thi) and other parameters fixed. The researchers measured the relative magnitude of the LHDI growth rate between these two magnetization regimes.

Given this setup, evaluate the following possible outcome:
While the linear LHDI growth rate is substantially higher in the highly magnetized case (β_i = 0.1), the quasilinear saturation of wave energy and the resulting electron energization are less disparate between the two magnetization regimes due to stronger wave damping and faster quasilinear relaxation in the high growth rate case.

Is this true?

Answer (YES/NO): NO